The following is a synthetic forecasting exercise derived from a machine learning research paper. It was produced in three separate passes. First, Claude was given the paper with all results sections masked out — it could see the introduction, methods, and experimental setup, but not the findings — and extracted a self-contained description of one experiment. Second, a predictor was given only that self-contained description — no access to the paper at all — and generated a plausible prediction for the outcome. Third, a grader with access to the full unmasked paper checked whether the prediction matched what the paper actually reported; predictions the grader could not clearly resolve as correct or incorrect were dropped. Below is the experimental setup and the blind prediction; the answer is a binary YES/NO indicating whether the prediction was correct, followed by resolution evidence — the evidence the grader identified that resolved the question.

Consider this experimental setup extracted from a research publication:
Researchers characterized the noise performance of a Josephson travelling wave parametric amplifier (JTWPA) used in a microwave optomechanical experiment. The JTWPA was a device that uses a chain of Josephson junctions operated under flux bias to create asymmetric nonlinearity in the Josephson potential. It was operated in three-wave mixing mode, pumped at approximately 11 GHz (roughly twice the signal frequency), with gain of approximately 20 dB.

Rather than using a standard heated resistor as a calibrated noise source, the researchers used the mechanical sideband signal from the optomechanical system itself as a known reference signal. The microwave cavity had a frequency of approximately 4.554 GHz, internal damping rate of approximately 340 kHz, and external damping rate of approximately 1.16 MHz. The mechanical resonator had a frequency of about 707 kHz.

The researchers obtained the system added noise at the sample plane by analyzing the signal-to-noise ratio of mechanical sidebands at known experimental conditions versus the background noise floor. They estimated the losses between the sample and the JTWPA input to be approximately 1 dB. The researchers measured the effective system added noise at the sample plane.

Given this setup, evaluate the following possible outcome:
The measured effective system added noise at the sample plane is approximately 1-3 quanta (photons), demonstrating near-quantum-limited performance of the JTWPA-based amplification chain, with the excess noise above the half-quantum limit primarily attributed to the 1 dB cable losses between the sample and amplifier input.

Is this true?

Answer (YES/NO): NO